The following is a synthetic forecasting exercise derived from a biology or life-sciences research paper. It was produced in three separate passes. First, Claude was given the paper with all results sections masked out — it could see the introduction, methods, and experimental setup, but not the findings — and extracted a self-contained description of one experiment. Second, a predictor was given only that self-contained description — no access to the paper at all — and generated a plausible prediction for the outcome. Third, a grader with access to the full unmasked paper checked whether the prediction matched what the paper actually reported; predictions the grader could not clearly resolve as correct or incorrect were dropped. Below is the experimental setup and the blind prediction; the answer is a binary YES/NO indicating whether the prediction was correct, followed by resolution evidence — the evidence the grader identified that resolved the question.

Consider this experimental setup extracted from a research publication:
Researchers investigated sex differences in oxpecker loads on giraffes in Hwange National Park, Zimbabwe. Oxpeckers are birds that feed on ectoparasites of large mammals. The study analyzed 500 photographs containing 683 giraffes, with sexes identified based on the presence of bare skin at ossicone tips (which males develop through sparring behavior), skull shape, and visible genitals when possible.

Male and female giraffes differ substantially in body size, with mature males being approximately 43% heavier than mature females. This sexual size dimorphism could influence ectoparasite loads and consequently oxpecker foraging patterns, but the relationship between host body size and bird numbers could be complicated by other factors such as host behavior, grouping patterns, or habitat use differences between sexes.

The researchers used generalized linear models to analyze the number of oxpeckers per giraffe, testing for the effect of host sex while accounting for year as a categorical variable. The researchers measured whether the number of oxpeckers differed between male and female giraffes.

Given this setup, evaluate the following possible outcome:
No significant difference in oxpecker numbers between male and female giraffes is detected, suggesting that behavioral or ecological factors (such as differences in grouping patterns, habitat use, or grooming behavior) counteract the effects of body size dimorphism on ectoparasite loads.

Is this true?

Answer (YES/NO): NO